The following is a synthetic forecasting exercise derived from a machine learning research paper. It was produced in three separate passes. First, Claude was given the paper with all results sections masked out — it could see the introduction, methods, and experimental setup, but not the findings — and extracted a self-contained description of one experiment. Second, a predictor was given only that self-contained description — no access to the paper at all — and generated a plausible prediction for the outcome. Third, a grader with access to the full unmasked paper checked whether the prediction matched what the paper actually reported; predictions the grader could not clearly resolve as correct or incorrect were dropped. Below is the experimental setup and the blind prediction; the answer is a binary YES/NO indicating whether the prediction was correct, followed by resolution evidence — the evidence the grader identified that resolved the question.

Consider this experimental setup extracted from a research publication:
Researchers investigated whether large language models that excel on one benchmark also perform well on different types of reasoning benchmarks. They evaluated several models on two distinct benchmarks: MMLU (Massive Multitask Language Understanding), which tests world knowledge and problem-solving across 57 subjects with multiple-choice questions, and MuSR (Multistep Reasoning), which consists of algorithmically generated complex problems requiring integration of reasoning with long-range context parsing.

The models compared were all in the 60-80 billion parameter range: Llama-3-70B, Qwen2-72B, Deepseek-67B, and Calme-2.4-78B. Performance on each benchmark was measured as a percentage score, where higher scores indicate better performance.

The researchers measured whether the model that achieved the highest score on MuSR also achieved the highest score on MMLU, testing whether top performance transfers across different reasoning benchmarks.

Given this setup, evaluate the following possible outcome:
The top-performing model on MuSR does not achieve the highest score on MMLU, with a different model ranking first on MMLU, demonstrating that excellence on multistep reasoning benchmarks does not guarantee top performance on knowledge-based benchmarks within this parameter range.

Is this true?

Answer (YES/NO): YES